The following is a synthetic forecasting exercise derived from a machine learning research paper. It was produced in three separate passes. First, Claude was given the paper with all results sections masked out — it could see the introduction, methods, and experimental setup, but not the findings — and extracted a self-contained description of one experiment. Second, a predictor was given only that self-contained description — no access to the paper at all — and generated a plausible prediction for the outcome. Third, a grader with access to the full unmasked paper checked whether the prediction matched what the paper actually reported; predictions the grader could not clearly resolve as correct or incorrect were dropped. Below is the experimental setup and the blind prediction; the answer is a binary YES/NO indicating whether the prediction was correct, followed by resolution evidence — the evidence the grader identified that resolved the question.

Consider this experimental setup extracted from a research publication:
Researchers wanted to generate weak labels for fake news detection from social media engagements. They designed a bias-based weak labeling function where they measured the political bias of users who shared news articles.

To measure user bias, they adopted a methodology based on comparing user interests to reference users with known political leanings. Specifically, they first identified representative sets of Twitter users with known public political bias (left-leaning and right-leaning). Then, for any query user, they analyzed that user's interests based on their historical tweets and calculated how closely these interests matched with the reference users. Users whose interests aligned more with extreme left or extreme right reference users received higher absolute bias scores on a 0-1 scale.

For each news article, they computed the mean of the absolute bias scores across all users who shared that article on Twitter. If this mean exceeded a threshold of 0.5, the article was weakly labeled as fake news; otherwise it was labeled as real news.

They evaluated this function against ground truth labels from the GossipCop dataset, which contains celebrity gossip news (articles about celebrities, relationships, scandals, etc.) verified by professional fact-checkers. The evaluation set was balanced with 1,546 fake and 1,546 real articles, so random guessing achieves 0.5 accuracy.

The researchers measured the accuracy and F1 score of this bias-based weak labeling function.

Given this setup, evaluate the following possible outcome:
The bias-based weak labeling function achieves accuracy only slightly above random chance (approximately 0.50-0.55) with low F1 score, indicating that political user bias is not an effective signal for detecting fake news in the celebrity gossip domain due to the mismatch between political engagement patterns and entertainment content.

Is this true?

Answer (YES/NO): NO